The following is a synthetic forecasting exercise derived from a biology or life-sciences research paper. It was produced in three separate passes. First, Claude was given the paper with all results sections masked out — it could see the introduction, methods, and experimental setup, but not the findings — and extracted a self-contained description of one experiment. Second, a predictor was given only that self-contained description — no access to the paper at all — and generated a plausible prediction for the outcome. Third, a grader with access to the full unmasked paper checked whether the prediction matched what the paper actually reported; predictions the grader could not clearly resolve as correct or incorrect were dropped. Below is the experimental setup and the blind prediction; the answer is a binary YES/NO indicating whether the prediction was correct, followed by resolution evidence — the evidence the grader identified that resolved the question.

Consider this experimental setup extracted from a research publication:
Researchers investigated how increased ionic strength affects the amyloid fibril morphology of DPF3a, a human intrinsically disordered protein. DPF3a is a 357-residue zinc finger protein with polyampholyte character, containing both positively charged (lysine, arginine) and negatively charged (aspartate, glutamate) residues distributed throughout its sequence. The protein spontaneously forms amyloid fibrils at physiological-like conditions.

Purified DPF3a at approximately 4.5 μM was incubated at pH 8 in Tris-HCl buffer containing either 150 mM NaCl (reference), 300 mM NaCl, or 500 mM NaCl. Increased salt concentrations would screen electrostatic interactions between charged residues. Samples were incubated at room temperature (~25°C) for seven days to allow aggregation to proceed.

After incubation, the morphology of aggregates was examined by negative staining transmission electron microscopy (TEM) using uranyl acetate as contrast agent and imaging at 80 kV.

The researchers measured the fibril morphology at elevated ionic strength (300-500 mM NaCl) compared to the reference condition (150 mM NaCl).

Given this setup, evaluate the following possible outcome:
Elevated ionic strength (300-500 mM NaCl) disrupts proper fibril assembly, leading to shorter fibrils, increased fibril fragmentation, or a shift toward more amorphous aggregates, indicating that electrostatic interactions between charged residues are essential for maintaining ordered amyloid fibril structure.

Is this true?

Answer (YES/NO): NO